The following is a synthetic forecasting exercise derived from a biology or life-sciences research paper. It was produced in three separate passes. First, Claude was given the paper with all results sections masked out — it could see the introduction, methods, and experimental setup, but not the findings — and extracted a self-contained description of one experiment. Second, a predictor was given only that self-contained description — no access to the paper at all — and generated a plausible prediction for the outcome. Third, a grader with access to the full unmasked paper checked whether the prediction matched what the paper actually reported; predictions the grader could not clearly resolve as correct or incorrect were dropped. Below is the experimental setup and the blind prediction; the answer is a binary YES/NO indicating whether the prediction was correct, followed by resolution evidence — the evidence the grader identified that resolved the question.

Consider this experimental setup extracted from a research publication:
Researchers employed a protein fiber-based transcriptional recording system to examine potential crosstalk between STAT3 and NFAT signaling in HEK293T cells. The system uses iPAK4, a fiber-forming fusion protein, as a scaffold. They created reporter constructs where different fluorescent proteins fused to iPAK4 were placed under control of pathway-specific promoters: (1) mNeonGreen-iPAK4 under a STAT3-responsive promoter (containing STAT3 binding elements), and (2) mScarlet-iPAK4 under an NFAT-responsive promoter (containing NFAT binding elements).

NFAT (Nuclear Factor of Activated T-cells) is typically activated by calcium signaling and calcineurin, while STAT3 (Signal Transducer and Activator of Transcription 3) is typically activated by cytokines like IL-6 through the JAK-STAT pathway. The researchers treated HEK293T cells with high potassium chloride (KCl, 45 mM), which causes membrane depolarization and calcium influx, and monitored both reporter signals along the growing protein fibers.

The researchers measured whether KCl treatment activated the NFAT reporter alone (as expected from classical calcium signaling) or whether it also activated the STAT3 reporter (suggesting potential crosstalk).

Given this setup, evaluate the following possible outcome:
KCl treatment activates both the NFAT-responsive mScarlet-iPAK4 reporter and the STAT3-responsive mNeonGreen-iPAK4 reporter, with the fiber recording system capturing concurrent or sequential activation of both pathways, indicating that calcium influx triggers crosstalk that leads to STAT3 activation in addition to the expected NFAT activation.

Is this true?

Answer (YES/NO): YES